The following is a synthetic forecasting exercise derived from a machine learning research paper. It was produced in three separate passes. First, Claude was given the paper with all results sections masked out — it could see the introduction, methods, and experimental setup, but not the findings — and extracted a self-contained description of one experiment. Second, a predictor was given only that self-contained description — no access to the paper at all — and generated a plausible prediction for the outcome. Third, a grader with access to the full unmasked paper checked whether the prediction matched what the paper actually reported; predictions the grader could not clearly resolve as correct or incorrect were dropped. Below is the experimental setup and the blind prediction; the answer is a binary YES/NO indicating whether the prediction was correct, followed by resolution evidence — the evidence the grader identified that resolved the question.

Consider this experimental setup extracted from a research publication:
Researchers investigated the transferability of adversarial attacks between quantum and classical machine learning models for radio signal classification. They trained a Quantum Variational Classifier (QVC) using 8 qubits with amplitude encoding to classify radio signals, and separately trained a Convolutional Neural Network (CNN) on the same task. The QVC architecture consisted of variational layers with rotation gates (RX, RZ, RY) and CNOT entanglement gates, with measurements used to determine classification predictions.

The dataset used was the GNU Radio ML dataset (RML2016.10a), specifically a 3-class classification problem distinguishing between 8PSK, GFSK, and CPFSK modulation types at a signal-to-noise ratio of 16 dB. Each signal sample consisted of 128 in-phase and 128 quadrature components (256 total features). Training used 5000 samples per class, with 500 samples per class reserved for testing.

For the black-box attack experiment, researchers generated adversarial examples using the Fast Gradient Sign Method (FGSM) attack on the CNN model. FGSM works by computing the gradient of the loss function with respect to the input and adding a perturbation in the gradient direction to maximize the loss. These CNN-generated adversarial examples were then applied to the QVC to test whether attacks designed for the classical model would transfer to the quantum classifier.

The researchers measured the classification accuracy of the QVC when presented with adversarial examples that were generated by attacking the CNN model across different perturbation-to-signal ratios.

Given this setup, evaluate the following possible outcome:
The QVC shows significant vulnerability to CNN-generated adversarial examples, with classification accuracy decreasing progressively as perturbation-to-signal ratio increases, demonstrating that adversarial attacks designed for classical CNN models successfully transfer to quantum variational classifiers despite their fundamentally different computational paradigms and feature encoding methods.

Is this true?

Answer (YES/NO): NO